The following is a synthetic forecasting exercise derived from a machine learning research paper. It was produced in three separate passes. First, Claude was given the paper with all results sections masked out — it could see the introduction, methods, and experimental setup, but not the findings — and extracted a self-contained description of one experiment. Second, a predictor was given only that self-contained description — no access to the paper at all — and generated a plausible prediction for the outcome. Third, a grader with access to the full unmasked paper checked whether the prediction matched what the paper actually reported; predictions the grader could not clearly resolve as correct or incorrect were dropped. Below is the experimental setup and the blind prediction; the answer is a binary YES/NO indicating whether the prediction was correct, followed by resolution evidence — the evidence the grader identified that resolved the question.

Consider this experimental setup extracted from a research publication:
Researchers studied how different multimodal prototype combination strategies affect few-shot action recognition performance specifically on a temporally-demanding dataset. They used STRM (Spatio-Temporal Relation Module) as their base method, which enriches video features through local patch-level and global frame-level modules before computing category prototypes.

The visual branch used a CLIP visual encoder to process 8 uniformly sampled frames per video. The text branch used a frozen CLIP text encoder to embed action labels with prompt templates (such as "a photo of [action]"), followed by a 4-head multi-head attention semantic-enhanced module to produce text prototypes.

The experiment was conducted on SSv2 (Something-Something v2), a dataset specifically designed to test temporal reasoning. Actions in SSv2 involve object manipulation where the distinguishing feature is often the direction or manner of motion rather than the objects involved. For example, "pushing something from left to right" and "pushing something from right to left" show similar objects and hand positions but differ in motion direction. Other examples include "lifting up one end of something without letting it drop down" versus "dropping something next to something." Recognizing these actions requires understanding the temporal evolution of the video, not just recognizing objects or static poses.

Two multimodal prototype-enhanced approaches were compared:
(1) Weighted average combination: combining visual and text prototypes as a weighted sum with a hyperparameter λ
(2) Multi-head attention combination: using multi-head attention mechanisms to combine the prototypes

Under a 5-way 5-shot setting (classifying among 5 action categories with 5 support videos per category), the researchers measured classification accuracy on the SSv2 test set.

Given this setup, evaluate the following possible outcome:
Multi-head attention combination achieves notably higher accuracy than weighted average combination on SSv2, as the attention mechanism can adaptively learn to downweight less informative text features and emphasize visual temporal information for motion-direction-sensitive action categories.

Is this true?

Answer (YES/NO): NO